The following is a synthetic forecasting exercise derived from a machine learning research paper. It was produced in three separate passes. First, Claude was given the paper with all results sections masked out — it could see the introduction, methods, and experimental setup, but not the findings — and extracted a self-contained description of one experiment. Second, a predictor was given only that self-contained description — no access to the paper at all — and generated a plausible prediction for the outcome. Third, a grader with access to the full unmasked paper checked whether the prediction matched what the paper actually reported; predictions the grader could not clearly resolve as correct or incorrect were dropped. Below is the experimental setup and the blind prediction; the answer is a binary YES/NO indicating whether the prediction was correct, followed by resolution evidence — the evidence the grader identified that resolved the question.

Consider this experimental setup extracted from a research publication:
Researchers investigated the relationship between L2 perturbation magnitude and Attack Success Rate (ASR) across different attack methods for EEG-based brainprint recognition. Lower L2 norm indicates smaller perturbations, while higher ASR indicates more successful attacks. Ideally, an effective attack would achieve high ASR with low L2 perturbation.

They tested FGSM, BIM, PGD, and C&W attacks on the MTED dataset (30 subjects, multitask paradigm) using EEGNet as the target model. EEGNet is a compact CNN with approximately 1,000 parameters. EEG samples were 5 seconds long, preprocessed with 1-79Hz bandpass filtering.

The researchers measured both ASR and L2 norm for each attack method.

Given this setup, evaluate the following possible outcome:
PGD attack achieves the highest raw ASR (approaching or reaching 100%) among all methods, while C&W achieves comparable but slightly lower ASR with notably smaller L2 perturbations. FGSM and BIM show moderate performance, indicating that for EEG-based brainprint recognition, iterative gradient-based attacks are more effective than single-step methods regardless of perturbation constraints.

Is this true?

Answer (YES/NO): NO